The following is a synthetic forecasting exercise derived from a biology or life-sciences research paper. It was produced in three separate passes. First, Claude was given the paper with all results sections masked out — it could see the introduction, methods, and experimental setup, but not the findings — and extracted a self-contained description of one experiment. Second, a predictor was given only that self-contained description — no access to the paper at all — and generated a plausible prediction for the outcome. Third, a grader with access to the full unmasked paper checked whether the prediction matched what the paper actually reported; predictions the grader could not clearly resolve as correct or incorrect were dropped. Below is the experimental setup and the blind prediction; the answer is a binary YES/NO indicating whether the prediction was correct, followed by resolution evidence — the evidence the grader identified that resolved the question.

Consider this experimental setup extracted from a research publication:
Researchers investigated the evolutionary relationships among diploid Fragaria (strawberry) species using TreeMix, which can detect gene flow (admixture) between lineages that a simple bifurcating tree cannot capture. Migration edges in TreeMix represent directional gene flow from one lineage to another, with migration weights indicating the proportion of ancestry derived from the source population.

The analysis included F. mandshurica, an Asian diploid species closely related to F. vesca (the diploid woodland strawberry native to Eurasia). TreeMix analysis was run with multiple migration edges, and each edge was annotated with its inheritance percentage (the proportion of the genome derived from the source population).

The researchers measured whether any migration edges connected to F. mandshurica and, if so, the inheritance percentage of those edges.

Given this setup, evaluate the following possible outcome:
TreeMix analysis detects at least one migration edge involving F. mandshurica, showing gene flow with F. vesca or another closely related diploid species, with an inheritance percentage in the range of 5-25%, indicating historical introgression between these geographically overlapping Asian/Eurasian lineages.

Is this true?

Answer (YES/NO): NO